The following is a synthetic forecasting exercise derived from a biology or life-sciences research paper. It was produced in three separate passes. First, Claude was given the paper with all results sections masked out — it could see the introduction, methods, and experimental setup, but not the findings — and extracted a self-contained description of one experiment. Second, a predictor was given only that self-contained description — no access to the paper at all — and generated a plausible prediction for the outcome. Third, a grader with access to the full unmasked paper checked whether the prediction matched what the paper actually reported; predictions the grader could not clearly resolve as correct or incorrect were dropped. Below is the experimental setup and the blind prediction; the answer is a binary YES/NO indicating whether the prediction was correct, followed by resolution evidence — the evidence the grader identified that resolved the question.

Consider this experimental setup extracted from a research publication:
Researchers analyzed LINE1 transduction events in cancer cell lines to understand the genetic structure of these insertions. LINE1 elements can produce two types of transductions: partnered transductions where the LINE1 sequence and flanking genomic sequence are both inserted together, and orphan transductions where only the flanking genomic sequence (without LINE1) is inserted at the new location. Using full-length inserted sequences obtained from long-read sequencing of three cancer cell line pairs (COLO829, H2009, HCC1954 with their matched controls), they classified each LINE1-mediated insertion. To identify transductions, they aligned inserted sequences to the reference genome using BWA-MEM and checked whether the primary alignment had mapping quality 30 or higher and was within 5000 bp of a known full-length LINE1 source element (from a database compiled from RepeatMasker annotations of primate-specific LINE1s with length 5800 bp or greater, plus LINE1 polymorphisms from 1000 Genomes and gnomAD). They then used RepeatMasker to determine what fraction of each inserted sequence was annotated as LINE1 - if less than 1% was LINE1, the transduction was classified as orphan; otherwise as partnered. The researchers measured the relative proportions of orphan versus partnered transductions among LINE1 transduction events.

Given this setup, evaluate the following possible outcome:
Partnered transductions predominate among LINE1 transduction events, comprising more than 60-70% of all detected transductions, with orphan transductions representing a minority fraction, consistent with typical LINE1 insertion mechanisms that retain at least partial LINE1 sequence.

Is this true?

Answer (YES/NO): NO